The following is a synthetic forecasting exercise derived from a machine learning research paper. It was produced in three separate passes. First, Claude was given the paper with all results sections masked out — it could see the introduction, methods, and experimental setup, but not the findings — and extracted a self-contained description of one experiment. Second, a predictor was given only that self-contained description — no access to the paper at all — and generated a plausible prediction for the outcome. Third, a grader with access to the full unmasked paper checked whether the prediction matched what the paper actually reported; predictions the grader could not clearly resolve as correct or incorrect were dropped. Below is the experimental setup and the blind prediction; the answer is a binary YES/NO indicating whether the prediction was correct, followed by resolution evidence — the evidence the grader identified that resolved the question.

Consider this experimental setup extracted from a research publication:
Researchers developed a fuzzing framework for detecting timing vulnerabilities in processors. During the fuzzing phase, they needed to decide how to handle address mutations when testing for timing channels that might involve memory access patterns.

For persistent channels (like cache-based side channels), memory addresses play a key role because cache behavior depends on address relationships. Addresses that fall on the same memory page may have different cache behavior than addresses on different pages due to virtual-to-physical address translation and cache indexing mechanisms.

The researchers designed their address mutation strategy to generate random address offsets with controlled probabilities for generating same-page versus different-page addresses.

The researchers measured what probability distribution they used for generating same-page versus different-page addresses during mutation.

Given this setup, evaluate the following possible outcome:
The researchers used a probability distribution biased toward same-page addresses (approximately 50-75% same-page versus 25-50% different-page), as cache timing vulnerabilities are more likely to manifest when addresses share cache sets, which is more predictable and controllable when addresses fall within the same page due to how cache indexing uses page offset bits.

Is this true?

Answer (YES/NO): NO